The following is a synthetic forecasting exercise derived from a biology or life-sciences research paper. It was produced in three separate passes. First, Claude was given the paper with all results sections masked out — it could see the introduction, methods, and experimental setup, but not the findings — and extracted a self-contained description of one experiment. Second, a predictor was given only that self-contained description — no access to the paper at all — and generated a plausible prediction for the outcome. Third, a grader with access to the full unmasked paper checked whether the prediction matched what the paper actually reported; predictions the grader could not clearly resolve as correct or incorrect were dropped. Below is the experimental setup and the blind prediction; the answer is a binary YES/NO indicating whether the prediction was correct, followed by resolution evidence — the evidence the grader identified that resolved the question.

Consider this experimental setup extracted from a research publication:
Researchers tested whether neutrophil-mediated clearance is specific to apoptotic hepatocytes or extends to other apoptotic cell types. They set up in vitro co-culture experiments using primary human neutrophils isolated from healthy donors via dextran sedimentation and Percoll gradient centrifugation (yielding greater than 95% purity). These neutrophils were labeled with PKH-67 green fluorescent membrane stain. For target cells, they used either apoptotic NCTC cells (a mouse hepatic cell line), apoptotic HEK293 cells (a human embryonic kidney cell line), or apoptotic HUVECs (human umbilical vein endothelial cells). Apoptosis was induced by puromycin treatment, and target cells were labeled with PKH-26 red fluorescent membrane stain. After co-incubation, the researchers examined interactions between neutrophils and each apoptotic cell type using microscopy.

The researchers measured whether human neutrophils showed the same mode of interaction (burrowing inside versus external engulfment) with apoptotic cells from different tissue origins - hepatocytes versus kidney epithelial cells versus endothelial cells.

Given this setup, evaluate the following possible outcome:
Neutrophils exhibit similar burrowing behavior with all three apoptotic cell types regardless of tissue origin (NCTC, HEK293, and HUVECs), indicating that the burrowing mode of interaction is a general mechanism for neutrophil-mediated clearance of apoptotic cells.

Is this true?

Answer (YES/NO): NO